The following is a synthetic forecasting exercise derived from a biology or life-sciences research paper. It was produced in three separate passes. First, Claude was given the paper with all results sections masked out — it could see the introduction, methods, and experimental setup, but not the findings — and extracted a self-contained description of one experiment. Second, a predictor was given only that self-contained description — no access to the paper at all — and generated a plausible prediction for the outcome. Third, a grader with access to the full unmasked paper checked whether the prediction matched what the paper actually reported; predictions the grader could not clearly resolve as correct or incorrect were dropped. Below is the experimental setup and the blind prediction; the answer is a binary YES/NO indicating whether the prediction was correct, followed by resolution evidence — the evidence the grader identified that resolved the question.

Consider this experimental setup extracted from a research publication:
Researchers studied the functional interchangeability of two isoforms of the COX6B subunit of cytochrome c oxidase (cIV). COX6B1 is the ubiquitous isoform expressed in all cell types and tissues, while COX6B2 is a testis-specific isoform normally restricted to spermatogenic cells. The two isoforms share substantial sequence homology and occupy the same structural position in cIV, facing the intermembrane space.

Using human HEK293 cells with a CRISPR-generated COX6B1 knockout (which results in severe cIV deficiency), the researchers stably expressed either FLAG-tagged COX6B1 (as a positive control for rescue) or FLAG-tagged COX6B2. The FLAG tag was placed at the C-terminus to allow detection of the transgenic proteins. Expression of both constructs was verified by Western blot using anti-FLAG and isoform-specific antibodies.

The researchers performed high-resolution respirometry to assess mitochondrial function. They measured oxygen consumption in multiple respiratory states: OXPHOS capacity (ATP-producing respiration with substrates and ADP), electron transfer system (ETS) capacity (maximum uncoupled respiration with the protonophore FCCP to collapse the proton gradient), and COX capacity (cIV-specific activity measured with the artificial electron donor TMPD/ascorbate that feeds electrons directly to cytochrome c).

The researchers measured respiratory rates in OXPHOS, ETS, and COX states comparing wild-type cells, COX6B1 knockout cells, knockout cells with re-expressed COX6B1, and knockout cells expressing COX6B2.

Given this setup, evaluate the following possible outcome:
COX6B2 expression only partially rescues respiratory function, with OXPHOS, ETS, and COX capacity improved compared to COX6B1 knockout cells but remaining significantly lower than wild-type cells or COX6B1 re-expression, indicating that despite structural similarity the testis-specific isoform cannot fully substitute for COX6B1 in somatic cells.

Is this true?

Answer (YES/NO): NO